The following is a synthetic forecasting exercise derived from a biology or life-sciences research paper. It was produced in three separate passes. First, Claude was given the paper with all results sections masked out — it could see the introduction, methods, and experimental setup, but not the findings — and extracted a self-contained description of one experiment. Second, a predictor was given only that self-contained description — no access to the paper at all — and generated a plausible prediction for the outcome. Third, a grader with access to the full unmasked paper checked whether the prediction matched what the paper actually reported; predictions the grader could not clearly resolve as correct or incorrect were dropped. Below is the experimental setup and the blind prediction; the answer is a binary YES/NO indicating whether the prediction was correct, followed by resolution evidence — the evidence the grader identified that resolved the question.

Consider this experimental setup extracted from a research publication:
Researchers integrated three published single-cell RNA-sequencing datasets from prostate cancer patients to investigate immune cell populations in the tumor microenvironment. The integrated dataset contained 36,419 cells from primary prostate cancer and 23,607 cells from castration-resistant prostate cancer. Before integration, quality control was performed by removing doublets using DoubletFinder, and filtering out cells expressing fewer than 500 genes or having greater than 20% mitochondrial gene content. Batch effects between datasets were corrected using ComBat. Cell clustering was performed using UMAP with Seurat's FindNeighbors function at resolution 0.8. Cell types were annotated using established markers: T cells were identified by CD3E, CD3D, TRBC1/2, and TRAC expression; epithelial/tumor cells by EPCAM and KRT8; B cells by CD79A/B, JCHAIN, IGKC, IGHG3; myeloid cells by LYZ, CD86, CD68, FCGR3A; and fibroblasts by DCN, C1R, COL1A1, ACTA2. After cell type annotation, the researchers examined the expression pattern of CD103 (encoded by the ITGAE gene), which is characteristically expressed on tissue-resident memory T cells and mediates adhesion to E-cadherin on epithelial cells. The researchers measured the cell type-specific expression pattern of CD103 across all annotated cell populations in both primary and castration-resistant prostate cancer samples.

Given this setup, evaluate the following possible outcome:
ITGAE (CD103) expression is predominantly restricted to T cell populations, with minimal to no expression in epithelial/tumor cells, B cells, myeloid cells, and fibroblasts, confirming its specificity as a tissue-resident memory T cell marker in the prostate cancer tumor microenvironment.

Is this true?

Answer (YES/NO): NO